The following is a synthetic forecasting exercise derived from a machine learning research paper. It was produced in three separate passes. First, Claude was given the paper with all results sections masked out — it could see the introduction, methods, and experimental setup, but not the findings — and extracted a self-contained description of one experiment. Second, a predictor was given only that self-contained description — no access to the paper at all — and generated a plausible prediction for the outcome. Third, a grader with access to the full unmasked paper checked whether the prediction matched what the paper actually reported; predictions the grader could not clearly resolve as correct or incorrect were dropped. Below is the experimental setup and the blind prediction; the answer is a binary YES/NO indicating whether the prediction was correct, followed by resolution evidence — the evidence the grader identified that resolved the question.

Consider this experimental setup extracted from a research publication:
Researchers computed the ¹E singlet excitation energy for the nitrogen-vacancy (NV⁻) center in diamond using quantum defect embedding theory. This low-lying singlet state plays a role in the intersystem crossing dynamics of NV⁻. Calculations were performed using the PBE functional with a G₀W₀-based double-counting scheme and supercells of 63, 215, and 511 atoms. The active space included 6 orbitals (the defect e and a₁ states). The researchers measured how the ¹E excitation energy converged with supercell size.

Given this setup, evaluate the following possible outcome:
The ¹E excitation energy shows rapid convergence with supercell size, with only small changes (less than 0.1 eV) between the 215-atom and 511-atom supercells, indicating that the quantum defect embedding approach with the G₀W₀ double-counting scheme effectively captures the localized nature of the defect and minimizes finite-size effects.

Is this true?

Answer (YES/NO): YES